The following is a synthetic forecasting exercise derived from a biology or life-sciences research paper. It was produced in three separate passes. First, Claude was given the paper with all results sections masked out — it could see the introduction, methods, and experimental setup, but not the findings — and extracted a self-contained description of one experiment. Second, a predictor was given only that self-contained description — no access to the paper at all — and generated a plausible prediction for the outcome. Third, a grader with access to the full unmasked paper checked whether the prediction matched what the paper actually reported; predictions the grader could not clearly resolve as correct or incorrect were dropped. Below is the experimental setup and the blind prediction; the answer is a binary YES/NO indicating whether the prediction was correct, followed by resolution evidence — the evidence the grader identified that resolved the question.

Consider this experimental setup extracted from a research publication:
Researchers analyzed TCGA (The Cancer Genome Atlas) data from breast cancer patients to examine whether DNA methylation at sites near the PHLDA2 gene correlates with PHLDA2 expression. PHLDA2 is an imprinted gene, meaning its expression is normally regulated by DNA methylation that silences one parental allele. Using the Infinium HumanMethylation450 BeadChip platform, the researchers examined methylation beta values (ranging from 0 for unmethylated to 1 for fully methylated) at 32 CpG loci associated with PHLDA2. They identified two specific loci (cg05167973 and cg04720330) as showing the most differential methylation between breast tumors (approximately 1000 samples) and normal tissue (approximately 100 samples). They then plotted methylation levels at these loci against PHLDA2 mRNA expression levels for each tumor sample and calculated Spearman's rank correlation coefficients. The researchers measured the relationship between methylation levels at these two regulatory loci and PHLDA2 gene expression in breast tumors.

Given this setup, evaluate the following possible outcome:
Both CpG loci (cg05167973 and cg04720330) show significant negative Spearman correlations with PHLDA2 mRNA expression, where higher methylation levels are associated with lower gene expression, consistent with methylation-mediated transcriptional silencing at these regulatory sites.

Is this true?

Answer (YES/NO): YES